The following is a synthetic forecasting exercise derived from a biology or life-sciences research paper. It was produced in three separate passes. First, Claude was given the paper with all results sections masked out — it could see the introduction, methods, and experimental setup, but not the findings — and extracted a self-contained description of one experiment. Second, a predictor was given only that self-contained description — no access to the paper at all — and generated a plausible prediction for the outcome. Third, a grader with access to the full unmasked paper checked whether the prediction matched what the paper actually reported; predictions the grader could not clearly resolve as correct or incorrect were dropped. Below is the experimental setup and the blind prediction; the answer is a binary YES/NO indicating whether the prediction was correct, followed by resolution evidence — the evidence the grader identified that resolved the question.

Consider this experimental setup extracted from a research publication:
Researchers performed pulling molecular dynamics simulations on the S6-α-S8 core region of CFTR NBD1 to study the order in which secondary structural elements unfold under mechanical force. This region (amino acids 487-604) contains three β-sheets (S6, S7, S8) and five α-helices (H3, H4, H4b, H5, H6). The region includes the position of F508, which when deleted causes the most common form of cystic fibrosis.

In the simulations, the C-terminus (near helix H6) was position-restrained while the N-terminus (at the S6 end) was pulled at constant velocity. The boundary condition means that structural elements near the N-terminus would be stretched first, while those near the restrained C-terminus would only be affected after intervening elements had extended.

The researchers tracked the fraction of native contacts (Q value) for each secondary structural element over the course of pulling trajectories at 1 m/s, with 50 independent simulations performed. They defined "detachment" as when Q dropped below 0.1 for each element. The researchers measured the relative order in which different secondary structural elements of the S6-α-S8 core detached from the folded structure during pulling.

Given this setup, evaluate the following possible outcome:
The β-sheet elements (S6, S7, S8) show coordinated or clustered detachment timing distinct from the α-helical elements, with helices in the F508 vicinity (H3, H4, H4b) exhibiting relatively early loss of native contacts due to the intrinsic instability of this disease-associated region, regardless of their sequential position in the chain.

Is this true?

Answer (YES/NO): NO